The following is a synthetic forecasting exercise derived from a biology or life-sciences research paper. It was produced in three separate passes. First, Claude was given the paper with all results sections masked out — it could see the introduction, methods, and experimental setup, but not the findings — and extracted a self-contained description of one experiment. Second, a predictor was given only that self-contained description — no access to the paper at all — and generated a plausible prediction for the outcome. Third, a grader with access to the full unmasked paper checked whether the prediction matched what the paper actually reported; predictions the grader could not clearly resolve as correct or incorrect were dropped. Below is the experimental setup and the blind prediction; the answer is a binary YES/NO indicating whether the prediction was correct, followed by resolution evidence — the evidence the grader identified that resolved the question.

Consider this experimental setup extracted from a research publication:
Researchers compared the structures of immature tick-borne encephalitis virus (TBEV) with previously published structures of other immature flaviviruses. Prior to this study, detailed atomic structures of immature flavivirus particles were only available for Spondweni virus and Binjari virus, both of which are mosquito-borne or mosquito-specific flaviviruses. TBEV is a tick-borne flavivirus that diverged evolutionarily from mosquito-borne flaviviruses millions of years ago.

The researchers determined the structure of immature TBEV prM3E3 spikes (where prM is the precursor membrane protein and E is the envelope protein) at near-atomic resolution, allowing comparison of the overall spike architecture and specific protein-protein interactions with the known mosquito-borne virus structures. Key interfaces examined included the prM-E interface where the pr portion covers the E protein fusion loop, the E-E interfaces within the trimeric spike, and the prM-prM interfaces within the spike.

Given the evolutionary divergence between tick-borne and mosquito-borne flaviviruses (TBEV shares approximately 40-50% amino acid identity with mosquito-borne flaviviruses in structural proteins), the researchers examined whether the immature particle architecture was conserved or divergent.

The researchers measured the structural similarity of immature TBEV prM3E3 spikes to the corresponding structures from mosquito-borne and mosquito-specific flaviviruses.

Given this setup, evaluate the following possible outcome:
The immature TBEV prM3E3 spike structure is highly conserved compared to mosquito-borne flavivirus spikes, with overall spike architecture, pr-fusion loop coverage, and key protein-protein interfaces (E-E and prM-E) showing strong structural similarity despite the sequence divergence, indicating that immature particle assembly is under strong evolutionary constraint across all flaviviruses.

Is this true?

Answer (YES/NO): YES